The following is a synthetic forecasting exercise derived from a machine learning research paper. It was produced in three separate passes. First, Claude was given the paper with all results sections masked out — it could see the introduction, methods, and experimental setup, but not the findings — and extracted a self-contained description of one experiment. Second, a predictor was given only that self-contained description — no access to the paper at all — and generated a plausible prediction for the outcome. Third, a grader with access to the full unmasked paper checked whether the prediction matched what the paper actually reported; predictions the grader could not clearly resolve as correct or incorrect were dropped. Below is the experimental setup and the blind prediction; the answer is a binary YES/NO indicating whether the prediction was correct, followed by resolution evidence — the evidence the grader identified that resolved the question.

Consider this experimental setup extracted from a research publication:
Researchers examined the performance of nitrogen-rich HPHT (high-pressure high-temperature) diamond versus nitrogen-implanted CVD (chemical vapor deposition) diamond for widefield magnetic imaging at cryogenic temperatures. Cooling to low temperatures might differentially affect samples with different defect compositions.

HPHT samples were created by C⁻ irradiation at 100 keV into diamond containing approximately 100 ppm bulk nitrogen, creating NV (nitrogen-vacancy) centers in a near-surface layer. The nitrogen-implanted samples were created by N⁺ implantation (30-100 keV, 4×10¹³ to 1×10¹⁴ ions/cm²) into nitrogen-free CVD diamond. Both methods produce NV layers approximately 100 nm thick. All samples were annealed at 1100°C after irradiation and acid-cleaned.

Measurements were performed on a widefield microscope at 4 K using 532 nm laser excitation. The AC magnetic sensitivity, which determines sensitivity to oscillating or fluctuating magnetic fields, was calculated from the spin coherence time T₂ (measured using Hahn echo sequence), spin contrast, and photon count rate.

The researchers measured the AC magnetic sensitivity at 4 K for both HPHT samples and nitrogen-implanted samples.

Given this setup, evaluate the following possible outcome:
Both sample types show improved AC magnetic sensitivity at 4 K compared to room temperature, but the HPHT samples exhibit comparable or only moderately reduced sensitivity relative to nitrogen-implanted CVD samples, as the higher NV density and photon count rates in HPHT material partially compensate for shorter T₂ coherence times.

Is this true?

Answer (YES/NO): NO